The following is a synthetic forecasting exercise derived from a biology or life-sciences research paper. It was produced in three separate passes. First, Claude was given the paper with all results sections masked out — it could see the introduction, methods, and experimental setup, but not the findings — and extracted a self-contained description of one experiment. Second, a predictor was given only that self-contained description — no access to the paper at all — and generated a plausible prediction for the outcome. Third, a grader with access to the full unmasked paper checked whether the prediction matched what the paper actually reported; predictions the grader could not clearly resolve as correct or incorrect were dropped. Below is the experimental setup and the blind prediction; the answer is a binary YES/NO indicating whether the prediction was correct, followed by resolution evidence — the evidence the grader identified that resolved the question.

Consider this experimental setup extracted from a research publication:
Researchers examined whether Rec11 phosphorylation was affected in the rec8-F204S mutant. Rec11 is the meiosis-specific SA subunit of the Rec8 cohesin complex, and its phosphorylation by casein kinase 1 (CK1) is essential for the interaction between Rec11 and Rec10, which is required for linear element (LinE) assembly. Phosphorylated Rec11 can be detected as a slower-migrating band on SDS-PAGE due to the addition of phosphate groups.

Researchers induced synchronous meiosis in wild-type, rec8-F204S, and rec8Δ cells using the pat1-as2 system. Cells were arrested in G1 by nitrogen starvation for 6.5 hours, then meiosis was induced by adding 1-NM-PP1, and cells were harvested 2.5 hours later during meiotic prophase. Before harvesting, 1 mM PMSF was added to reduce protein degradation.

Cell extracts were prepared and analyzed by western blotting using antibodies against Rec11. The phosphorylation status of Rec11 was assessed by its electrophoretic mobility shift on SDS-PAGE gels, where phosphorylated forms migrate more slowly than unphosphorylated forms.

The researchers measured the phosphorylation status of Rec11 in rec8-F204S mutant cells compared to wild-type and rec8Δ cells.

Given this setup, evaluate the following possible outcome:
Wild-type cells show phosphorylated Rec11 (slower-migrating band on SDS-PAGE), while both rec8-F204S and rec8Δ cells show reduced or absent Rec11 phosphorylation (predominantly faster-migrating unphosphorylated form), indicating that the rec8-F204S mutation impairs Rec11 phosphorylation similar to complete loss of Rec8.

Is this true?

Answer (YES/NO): NO